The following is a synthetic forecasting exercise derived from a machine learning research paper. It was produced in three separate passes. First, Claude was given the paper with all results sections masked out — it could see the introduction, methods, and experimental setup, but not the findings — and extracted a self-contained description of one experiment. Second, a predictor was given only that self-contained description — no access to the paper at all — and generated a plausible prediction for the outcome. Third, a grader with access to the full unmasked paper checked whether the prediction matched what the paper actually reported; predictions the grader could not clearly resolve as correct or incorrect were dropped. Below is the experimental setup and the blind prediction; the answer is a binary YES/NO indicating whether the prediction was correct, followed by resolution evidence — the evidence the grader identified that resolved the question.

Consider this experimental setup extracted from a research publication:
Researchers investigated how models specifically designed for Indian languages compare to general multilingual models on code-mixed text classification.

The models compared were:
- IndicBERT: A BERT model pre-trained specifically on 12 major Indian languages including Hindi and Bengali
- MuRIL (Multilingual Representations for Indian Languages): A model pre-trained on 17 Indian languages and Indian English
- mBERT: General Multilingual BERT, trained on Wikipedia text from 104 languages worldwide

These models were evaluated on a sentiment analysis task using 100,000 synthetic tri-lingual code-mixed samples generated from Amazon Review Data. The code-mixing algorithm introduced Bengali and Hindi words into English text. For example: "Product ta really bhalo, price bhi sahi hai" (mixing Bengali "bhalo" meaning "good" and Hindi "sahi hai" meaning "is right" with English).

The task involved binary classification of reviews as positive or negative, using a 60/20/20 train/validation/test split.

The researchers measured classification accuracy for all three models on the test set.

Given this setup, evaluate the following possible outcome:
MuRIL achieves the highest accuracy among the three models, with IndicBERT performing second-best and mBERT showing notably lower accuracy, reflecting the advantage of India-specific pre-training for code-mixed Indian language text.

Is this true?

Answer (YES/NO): NO